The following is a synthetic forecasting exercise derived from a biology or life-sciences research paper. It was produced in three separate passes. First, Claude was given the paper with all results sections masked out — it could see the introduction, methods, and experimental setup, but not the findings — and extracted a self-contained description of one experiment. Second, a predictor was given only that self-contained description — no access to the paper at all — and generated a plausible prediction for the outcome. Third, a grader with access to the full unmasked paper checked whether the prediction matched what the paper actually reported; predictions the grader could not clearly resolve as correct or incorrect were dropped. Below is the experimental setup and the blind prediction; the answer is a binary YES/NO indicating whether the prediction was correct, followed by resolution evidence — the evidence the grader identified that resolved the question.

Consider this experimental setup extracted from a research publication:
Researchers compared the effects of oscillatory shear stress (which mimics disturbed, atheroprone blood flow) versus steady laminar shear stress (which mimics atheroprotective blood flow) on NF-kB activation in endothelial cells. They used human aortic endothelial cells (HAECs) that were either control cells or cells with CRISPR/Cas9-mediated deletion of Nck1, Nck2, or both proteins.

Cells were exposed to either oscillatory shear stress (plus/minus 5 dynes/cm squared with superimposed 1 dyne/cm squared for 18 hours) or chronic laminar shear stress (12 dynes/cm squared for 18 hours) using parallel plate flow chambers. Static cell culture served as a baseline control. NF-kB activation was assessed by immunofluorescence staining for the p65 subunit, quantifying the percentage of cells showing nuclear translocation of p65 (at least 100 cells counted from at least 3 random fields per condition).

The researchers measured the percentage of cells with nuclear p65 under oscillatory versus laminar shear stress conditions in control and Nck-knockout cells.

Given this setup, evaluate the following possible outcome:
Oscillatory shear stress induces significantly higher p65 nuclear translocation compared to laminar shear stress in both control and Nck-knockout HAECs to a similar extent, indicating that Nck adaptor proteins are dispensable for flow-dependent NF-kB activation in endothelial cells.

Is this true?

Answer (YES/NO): NO